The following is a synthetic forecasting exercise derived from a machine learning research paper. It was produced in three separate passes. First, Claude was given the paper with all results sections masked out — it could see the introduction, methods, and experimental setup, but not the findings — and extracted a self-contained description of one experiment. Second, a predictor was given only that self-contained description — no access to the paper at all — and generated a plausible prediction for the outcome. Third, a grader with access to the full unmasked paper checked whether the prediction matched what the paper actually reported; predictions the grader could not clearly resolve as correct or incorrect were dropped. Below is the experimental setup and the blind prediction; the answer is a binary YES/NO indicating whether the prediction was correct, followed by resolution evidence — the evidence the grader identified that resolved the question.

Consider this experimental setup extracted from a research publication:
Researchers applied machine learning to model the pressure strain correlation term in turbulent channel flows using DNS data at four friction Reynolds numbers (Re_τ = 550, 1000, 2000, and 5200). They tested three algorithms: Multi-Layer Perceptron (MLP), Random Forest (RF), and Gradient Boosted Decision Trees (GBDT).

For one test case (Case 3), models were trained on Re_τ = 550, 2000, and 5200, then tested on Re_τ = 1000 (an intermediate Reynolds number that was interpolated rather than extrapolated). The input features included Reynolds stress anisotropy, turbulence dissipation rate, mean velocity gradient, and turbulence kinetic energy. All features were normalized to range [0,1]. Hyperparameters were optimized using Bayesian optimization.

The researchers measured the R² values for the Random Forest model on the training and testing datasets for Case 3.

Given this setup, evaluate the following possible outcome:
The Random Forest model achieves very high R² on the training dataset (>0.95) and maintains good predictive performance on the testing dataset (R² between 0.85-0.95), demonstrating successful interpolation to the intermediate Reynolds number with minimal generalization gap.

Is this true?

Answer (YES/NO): NO